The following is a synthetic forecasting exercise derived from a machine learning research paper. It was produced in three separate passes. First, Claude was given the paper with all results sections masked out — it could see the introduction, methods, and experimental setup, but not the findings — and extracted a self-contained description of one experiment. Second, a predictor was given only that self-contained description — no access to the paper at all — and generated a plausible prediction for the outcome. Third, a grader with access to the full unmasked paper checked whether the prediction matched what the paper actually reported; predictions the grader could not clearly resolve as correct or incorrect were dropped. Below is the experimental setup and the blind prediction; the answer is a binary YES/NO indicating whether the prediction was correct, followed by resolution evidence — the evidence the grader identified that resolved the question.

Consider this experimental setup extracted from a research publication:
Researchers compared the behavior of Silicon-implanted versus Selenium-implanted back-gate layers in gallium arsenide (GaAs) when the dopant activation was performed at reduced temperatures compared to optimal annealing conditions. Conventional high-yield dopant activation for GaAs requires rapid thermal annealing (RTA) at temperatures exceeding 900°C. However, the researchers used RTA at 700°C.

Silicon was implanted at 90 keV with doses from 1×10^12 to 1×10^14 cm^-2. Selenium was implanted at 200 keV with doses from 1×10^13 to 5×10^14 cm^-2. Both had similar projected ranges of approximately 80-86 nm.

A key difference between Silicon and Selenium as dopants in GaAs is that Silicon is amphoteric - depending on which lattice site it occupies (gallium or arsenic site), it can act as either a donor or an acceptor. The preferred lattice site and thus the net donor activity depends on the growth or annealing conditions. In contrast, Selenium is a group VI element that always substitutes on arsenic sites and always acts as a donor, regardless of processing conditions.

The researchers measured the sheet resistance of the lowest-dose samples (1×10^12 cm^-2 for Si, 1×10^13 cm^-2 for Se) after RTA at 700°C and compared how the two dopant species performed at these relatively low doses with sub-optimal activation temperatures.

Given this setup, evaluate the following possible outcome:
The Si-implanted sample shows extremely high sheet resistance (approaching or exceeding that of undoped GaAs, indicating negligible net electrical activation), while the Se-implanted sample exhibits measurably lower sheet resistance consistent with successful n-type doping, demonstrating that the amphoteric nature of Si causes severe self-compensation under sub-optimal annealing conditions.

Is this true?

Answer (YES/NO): NO